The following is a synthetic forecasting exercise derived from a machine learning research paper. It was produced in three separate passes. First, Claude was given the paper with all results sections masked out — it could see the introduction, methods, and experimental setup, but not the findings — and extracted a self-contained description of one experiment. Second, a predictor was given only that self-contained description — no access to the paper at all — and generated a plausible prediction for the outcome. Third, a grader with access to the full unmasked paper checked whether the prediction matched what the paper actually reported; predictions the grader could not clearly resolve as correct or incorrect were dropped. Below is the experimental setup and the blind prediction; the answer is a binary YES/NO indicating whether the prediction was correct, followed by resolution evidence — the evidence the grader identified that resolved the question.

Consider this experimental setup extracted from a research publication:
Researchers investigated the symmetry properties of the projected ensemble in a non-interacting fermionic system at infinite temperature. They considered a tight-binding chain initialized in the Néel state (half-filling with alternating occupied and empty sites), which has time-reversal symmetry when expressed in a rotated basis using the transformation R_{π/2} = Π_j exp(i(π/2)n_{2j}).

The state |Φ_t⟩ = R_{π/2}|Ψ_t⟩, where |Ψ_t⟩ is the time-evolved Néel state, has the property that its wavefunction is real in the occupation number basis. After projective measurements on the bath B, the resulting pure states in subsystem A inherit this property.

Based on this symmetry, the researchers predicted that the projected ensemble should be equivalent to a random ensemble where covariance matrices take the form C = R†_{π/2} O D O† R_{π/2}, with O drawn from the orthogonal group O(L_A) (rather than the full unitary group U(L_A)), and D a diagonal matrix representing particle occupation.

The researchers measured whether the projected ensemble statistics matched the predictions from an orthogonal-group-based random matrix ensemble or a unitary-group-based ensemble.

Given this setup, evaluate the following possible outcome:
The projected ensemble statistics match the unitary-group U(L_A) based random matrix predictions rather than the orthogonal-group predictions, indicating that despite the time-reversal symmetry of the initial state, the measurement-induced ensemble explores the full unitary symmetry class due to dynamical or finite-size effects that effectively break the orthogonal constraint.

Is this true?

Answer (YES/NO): NO